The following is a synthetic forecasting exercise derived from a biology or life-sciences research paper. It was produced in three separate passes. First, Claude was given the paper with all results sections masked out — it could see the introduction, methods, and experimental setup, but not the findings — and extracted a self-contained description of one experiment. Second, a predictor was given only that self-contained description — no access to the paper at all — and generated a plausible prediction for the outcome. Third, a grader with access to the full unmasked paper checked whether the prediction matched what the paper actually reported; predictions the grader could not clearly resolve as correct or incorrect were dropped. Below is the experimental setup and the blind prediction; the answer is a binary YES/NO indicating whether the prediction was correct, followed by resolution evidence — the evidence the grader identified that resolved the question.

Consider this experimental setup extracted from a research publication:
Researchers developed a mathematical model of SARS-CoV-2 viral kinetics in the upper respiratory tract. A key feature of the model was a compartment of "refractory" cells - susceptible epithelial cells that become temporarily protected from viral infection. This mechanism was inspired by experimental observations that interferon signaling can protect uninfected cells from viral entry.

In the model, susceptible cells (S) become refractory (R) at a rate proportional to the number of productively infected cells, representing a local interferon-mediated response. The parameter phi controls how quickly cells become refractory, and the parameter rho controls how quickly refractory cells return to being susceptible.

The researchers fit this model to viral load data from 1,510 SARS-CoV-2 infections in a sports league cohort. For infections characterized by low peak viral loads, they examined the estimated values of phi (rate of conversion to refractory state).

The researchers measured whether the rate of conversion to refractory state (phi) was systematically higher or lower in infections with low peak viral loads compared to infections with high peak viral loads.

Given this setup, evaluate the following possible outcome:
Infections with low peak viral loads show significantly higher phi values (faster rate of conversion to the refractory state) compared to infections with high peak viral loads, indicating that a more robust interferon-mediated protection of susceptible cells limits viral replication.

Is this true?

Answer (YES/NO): YES